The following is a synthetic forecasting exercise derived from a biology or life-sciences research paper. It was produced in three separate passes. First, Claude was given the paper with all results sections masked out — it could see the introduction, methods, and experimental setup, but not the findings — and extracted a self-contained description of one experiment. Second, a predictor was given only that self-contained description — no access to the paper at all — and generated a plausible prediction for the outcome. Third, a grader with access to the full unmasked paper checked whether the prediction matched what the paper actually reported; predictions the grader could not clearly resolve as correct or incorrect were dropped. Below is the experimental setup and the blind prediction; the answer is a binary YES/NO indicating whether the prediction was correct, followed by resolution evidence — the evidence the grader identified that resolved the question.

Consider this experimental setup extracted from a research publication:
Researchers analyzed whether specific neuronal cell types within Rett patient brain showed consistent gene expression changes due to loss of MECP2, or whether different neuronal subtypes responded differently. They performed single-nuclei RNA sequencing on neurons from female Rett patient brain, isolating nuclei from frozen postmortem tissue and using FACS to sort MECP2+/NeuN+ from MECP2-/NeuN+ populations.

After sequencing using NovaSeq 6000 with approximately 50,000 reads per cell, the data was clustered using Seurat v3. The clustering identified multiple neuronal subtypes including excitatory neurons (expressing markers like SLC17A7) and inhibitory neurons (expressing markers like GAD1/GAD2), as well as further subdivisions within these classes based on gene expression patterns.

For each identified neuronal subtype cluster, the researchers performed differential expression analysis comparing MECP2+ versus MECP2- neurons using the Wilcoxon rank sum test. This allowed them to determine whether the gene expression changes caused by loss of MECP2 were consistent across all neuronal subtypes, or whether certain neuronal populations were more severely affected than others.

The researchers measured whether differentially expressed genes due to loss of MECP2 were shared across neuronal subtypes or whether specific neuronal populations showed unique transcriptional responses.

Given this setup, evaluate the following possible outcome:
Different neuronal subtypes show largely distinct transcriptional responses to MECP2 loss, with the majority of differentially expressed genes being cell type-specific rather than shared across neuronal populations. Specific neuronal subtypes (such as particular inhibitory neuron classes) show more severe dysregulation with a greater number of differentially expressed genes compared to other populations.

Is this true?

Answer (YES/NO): NO